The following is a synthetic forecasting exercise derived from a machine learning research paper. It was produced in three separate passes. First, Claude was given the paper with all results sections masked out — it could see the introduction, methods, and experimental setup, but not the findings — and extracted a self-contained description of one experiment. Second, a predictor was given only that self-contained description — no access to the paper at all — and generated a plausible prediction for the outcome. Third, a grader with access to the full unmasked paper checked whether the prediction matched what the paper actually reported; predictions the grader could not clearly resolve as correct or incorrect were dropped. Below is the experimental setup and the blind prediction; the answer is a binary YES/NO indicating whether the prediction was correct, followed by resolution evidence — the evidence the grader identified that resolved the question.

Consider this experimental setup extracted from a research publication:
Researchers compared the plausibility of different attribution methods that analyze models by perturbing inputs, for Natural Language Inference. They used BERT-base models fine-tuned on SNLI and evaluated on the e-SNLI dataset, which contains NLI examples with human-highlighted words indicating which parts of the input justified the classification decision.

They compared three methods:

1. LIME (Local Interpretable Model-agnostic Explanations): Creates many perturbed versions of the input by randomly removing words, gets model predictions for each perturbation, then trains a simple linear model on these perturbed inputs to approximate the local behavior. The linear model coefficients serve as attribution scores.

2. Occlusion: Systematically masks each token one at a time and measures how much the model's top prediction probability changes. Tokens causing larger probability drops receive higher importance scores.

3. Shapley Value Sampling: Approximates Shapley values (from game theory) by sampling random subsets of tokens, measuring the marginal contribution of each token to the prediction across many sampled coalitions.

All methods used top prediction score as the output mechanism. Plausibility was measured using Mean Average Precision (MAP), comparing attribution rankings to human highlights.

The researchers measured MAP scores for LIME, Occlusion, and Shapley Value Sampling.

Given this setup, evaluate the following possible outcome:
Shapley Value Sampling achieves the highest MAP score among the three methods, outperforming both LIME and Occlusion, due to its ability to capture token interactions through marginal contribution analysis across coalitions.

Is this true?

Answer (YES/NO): NO